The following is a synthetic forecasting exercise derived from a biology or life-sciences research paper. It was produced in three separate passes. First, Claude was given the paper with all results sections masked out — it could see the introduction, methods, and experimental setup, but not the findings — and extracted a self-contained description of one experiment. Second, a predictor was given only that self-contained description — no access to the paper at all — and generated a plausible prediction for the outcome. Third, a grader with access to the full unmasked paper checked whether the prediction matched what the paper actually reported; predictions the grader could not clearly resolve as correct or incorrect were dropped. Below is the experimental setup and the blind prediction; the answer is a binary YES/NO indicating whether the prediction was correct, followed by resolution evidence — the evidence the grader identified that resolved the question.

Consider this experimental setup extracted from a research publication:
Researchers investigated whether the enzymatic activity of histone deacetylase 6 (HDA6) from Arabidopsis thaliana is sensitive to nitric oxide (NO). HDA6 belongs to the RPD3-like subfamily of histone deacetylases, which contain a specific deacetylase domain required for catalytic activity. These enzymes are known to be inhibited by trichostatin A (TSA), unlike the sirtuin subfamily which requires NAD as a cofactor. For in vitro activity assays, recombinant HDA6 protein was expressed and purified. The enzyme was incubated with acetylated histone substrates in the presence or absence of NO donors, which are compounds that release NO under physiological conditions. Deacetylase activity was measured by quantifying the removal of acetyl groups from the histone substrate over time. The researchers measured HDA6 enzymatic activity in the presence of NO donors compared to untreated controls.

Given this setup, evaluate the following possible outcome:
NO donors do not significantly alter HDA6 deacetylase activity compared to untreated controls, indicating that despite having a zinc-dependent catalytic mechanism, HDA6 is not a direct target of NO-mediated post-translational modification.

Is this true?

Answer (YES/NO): NO